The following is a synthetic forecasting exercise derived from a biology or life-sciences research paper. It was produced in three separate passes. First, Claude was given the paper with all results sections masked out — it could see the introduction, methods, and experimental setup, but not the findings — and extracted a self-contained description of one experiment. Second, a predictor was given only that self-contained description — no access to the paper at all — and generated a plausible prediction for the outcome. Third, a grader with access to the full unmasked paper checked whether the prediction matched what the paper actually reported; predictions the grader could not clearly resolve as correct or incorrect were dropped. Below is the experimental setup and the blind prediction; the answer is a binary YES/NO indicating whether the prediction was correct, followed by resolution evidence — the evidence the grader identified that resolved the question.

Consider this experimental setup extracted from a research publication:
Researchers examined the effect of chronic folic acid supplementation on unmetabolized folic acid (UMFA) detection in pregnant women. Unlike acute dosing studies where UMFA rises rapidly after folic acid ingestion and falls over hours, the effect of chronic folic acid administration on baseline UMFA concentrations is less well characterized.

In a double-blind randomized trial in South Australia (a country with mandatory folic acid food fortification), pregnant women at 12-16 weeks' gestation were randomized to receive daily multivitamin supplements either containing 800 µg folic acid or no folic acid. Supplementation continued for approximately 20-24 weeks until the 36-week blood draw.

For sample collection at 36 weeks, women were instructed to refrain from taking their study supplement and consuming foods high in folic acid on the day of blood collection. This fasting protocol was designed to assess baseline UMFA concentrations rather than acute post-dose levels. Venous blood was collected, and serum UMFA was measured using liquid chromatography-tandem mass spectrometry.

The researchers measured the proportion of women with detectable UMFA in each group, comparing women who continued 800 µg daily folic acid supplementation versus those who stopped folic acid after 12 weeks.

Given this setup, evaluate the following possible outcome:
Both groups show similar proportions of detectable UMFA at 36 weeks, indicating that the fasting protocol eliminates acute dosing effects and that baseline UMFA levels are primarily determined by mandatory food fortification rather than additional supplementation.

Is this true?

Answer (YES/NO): NO